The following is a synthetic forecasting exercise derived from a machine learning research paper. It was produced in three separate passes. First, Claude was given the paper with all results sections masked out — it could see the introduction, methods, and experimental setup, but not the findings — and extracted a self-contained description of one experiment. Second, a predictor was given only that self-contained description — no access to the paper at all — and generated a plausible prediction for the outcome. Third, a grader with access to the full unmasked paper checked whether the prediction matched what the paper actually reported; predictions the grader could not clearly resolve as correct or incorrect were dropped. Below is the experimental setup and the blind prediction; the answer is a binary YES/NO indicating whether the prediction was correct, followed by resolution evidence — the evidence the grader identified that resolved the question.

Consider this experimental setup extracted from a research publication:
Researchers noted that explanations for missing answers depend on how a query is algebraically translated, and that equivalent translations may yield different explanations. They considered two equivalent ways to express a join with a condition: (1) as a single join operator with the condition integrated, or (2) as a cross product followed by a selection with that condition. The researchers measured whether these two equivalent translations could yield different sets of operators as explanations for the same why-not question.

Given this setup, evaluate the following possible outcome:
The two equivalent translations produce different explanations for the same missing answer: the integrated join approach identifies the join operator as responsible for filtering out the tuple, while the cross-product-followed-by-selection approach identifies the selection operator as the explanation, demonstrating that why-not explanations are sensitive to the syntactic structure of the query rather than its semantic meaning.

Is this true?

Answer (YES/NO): YES